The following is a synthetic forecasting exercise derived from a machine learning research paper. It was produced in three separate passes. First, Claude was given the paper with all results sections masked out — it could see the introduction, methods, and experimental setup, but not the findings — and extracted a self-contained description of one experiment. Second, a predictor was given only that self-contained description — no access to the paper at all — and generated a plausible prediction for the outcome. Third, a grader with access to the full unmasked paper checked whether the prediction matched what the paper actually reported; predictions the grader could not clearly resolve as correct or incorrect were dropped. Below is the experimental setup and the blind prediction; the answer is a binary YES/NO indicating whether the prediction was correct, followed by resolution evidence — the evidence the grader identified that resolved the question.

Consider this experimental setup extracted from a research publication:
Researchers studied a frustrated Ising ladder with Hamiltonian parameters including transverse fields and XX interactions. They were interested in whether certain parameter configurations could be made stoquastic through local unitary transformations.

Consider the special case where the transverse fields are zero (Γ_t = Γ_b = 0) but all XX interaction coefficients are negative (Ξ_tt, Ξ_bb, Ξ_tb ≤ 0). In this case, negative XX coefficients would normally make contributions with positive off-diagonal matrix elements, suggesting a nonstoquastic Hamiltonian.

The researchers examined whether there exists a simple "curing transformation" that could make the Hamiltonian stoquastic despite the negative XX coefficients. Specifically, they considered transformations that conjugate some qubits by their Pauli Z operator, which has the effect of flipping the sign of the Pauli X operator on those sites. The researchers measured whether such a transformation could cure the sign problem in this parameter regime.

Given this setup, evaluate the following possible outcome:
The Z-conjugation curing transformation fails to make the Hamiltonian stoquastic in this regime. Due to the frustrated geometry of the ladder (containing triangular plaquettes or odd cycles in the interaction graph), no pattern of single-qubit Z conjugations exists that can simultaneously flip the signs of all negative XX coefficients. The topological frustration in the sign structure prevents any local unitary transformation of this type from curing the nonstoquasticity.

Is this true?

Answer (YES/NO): NO